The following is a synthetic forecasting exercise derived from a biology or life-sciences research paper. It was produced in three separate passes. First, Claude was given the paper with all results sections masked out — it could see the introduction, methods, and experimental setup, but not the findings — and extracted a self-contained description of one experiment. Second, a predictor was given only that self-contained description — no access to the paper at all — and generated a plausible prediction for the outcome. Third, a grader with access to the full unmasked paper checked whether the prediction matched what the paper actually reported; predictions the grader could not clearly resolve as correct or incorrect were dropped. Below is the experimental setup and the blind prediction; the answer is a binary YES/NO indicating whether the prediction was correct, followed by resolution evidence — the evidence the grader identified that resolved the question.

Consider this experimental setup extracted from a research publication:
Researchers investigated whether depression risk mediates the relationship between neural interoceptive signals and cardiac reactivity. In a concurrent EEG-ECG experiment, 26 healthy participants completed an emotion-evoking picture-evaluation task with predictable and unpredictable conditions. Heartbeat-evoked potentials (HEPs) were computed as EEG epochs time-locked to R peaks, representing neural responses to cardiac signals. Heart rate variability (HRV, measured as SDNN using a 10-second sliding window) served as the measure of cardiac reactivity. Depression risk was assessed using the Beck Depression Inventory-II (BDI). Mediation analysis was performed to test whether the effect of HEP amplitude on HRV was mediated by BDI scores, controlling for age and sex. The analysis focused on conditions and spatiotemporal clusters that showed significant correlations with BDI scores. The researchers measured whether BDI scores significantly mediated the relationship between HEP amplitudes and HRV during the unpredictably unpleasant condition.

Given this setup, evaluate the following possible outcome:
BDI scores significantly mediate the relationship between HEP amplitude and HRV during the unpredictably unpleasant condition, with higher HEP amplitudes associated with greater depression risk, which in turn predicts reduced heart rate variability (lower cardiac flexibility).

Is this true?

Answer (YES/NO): NO